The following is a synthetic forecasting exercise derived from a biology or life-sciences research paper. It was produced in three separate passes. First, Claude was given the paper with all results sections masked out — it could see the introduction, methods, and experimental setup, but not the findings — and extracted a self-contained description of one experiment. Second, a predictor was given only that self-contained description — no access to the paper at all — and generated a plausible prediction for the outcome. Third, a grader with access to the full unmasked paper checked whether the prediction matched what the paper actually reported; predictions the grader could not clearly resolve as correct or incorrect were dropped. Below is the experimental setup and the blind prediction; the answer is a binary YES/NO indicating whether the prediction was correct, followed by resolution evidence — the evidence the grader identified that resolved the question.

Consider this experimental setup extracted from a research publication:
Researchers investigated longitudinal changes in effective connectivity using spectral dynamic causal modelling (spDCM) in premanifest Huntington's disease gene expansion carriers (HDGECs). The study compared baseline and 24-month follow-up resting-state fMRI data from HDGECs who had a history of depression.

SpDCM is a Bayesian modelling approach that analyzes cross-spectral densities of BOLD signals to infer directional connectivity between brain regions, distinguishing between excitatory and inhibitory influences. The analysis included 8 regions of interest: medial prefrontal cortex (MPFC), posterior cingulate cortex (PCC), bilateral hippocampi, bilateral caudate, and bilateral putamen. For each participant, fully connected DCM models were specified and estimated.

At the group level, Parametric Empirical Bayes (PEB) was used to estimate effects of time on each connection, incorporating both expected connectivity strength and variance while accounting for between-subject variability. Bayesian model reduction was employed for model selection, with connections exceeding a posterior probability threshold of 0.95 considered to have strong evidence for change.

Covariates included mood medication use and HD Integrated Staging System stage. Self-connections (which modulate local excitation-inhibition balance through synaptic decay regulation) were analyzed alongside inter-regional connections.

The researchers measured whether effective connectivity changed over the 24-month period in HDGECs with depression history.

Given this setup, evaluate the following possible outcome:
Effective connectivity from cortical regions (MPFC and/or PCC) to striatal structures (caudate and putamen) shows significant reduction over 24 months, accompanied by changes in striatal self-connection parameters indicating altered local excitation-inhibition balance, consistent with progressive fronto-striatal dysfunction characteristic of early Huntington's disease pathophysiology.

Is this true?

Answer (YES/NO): NO